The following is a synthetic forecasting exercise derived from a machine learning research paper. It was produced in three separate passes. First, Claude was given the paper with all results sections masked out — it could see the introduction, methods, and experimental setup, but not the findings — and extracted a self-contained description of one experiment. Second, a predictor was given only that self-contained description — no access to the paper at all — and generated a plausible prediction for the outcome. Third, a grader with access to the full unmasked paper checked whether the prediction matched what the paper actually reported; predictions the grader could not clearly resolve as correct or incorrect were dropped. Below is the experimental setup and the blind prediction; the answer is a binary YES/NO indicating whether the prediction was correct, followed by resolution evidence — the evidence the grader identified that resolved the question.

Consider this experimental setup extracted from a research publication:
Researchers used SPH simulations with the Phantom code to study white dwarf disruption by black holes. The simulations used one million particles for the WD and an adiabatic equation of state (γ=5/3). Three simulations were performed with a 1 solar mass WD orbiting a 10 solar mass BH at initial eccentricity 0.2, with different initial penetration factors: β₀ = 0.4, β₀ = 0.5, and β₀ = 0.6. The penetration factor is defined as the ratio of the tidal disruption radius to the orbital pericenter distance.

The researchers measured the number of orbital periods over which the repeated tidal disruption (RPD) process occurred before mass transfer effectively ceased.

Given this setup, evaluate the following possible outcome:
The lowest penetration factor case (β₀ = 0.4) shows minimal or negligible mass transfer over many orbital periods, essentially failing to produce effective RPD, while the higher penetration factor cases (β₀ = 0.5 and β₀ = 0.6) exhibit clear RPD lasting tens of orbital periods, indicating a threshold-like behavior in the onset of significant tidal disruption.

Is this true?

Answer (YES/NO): NO